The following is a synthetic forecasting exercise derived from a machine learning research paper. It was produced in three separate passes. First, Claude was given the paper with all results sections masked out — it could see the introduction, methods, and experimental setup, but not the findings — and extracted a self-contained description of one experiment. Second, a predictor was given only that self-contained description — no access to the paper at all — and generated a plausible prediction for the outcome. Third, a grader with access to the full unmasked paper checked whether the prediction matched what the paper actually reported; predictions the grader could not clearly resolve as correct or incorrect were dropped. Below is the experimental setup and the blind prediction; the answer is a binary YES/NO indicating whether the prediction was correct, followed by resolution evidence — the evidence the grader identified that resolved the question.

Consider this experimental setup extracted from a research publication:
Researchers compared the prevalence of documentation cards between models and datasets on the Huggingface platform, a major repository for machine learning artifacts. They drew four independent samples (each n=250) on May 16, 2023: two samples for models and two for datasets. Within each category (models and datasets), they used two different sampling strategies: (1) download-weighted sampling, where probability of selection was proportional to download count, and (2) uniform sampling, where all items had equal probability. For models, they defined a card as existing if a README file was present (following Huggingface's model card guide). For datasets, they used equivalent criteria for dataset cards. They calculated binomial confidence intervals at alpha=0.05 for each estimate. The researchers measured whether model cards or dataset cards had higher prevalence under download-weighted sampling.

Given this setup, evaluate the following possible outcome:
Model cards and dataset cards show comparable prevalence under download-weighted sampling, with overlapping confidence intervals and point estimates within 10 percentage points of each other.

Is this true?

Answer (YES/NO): YES